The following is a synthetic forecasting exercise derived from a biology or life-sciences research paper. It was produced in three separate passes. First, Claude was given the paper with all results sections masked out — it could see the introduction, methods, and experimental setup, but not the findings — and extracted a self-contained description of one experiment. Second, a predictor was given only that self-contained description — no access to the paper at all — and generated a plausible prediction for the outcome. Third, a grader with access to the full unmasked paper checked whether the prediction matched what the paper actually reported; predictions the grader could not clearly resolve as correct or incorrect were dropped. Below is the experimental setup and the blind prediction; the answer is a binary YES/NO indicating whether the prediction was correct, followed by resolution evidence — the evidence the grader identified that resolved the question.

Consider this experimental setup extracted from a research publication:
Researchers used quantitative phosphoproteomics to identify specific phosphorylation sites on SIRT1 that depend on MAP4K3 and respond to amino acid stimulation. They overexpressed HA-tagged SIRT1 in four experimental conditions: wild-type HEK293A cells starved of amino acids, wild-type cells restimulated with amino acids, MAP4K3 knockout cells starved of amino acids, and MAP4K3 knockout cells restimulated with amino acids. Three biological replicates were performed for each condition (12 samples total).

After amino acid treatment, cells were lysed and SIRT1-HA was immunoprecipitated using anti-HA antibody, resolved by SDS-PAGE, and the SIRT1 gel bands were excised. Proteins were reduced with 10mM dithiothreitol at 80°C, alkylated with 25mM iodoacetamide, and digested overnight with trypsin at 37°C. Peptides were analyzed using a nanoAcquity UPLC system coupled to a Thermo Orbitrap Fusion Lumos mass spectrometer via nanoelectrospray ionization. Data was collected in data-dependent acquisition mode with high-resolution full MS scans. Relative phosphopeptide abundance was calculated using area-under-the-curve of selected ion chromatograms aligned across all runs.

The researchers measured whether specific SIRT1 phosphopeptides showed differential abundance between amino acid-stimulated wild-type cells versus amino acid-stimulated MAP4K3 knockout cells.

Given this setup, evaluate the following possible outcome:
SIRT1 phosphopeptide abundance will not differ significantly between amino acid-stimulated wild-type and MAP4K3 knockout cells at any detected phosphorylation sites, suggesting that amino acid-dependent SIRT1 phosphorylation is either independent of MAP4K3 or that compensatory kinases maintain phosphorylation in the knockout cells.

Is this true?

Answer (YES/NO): NO